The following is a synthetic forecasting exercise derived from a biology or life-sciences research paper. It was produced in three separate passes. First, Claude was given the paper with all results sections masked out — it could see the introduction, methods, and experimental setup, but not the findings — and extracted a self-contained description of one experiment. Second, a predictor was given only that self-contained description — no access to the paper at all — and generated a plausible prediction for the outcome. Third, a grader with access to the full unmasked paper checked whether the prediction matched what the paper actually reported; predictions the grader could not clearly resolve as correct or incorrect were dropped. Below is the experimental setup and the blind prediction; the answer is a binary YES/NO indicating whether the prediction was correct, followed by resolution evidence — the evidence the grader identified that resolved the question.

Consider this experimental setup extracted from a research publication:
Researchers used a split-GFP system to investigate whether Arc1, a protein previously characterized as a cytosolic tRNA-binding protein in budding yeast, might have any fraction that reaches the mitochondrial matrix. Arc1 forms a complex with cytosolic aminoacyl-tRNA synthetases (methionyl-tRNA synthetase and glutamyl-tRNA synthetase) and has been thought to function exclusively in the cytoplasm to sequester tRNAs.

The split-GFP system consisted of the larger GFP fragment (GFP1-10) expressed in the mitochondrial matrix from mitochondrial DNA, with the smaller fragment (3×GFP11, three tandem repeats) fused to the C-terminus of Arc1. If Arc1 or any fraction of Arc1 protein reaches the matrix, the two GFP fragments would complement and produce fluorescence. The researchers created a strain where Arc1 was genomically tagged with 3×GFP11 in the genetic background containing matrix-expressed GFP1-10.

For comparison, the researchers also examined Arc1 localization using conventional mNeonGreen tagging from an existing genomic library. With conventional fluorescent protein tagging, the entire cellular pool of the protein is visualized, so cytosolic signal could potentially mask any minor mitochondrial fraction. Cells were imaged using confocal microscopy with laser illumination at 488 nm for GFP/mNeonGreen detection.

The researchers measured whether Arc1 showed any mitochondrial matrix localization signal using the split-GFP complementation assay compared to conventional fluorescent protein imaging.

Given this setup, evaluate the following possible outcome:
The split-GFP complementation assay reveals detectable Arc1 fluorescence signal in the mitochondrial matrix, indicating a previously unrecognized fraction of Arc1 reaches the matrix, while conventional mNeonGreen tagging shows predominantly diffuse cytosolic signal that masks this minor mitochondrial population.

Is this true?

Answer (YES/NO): YES